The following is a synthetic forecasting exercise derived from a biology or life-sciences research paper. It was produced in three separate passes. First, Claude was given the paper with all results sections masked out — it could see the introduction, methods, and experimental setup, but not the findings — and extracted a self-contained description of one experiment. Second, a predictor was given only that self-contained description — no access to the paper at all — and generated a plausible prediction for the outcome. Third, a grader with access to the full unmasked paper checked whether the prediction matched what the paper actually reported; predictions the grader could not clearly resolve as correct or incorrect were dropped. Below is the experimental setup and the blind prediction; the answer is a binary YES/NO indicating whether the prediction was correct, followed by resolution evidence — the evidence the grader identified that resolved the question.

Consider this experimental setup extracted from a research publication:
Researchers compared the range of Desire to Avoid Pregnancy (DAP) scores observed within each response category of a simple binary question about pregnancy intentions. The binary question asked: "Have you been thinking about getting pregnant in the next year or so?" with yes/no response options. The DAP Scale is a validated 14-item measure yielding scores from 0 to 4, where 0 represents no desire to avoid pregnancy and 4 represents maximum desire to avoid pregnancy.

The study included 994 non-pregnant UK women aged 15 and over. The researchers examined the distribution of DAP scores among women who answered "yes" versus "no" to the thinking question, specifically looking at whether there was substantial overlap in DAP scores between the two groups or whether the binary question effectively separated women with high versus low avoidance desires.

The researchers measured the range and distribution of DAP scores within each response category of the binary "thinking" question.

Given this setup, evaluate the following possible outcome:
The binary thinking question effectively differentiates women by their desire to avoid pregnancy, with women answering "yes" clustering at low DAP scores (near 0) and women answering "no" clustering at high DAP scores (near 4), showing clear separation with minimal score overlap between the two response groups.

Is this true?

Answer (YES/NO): NO